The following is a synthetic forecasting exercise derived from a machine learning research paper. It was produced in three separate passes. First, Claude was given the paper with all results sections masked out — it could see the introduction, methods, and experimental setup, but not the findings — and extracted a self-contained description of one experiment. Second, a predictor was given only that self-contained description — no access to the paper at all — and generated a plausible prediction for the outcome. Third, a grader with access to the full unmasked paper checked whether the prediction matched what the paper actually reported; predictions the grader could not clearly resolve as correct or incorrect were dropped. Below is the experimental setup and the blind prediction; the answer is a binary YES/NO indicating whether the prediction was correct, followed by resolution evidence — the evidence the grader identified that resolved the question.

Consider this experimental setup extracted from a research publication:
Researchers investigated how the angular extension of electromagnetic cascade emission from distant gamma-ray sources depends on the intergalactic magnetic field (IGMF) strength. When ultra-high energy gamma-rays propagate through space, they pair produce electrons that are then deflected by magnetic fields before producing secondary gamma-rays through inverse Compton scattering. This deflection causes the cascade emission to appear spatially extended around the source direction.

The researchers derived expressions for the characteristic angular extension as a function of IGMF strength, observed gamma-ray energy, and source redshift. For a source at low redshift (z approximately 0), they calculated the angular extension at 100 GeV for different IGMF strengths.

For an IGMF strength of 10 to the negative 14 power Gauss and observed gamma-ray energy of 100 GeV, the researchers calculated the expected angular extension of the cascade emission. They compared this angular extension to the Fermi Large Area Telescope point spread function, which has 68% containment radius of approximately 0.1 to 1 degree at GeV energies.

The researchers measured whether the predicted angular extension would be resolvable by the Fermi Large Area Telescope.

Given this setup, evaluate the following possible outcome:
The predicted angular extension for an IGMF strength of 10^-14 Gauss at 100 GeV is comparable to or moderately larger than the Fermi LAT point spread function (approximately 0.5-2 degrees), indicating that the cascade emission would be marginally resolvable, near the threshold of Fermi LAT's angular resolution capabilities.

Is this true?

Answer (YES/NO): NO